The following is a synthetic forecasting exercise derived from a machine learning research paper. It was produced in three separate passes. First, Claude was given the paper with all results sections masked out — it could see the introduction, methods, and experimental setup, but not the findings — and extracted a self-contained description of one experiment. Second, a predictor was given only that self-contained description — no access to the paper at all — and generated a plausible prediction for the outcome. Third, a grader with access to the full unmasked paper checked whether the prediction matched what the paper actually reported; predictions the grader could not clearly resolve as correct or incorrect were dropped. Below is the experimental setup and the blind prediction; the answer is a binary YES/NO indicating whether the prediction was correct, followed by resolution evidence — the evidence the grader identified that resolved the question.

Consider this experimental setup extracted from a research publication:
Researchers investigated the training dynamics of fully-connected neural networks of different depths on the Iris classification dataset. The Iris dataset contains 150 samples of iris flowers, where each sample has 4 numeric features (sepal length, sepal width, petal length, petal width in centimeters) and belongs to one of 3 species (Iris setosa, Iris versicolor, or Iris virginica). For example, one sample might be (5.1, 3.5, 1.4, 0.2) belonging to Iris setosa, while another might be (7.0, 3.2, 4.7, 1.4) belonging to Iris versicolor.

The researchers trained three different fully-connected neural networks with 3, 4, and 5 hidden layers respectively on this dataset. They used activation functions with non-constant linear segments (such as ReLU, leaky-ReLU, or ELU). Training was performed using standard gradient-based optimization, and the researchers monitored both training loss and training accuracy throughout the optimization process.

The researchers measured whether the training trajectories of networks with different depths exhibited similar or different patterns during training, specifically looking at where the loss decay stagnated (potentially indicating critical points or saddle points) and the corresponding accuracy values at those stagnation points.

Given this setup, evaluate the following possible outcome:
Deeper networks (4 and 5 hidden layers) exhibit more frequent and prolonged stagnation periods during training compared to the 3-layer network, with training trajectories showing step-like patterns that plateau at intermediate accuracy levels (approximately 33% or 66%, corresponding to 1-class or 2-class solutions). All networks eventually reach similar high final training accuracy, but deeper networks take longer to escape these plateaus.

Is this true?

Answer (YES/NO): NO